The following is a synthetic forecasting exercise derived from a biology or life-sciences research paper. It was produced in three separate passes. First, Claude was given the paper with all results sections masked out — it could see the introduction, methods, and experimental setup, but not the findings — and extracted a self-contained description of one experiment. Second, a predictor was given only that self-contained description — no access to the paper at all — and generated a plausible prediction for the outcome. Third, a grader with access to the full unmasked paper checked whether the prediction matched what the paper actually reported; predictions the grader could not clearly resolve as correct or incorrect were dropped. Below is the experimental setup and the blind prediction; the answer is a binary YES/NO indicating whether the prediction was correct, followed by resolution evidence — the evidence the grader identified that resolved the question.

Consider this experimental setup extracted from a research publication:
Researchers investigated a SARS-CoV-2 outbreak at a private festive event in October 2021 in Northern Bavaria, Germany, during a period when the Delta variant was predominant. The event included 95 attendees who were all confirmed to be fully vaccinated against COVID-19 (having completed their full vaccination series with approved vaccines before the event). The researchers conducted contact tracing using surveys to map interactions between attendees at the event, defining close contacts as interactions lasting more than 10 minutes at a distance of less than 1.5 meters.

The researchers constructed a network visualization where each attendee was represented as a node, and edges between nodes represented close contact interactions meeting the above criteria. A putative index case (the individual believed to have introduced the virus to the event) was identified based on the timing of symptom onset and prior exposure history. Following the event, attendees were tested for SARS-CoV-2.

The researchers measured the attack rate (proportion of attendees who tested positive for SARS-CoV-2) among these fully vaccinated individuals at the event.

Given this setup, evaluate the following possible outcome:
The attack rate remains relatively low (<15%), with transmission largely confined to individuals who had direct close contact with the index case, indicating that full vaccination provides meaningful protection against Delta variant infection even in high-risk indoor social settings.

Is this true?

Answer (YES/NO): NO